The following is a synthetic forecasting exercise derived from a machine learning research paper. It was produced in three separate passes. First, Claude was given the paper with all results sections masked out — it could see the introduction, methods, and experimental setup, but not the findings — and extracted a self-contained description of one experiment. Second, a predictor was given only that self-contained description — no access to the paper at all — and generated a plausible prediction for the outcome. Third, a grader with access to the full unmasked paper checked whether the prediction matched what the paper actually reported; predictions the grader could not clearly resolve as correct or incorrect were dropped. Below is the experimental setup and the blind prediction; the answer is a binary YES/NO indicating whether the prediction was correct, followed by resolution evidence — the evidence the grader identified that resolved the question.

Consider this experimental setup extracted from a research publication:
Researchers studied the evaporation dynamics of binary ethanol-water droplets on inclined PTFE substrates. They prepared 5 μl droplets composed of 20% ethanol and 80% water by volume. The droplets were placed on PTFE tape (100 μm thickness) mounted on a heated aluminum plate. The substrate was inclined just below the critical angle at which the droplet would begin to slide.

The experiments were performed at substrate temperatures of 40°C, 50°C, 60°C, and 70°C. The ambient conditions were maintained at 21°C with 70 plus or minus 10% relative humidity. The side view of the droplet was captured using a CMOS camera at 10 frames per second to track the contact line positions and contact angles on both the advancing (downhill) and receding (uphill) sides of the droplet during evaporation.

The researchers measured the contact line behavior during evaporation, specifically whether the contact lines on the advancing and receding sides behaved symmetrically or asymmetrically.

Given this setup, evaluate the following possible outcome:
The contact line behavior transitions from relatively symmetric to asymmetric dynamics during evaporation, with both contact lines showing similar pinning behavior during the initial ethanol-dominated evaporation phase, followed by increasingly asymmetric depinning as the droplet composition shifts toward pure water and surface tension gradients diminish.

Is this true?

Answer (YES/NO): NO